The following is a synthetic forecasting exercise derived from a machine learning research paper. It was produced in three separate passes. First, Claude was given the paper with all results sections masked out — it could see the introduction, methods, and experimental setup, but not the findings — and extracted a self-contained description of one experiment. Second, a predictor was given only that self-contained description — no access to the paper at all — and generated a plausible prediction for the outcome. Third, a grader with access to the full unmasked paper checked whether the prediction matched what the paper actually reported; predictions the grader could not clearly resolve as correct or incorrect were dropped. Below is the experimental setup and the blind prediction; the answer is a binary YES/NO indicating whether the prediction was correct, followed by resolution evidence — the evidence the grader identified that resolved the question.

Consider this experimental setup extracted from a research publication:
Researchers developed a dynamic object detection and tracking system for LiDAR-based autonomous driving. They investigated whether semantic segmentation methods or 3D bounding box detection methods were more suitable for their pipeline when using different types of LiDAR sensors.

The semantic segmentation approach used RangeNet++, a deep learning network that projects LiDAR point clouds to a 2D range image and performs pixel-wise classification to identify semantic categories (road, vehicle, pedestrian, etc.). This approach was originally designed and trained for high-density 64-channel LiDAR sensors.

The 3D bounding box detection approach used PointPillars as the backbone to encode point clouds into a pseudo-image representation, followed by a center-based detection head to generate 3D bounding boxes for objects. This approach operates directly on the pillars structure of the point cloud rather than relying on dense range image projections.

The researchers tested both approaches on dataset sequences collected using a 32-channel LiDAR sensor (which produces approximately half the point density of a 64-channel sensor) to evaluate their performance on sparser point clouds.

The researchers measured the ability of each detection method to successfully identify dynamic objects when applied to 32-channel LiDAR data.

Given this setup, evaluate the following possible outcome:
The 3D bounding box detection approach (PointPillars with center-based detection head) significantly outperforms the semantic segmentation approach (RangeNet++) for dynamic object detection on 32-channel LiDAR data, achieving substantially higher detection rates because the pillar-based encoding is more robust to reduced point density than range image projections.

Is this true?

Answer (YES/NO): NO